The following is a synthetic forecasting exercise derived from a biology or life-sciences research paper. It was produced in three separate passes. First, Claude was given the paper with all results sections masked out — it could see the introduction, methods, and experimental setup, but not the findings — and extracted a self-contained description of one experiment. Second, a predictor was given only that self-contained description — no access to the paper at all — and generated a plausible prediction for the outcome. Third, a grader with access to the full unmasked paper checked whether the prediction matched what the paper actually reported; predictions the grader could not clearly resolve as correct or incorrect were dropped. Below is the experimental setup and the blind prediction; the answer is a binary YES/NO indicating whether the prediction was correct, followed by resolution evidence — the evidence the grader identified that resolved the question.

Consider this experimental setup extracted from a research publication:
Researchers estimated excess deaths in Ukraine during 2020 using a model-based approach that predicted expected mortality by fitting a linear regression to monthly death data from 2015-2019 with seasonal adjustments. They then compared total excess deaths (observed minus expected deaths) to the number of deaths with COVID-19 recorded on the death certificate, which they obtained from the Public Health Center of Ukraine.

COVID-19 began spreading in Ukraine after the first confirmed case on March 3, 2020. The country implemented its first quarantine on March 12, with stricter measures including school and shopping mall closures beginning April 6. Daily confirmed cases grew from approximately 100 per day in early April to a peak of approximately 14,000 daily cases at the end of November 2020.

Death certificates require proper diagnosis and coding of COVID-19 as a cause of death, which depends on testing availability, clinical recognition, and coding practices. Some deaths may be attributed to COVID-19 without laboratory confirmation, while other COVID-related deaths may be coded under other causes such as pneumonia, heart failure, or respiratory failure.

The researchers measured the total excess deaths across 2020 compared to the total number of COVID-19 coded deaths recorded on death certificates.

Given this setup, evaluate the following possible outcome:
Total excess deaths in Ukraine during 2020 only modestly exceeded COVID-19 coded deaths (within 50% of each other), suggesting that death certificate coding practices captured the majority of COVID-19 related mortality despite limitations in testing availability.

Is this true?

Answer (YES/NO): NO